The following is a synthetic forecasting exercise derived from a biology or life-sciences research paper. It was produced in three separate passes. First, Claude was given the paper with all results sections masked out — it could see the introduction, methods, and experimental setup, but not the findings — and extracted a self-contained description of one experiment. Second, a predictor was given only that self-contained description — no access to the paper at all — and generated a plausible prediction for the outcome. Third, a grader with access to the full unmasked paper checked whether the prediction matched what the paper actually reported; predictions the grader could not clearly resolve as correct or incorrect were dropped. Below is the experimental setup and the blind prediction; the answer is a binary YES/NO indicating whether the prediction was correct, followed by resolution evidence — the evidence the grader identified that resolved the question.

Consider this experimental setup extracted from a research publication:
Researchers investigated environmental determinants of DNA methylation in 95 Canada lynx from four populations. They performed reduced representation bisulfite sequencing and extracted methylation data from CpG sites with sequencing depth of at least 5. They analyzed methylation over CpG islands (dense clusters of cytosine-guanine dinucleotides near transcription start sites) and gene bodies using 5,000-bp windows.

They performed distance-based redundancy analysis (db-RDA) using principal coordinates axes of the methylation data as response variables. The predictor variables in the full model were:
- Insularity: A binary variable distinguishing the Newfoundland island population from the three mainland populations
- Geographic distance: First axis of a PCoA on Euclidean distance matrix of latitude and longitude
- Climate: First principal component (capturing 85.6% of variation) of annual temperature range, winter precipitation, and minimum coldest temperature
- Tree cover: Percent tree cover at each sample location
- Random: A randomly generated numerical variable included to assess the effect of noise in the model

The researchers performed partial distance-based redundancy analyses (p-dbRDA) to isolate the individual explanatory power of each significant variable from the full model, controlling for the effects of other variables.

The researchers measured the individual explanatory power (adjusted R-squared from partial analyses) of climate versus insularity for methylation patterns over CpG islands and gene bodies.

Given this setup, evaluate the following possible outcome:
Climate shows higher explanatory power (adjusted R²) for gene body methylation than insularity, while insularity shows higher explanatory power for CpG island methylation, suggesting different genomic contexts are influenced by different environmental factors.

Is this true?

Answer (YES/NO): NO